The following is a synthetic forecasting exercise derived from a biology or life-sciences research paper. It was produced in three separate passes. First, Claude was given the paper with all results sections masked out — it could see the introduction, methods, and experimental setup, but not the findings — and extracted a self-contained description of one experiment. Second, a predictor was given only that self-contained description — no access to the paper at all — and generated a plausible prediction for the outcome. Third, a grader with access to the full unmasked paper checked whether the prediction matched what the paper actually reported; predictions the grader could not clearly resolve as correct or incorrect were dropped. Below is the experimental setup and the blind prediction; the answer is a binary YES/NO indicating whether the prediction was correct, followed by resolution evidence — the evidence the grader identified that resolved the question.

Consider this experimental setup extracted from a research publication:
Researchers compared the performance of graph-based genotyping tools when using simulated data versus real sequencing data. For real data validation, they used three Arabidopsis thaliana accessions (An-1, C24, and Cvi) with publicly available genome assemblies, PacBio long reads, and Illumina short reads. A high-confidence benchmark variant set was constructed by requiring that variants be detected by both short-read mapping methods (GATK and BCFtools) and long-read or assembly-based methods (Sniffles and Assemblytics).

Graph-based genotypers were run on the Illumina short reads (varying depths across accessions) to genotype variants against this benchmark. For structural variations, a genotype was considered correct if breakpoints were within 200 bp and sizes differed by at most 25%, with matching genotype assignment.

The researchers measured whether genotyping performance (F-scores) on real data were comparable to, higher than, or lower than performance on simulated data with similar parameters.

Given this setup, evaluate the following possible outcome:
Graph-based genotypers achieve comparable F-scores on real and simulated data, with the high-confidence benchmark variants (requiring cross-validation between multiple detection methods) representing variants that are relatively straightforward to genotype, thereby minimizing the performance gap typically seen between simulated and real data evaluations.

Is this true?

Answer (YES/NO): NO